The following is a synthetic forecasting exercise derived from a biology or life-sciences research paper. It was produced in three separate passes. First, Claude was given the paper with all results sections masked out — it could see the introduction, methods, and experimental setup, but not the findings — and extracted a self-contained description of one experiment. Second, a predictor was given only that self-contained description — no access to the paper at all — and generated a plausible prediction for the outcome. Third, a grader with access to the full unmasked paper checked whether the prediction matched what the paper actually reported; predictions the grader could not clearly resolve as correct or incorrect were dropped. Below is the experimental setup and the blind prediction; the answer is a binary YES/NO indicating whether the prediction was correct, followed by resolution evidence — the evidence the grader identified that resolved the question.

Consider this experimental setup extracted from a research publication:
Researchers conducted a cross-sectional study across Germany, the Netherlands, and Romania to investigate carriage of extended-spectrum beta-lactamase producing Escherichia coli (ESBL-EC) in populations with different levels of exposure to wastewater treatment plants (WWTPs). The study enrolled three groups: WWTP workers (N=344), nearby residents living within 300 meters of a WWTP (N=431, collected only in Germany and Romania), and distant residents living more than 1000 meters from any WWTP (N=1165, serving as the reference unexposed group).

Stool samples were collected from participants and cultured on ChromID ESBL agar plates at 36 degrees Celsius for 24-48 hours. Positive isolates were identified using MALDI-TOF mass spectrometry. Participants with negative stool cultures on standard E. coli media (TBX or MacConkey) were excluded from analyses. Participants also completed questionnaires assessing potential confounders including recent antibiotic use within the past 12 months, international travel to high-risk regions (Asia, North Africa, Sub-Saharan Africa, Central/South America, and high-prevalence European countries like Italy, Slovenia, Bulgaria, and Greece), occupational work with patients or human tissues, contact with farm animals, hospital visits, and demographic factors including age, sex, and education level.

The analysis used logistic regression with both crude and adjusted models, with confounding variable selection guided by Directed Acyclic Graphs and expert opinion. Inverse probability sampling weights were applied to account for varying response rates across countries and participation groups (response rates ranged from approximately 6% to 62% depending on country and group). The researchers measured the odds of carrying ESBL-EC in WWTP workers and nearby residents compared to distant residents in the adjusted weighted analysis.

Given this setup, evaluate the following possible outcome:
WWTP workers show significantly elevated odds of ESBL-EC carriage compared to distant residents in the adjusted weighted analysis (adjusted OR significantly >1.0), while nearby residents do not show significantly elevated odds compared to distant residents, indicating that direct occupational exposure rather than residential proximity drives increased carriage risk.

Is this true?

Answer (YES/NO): NO